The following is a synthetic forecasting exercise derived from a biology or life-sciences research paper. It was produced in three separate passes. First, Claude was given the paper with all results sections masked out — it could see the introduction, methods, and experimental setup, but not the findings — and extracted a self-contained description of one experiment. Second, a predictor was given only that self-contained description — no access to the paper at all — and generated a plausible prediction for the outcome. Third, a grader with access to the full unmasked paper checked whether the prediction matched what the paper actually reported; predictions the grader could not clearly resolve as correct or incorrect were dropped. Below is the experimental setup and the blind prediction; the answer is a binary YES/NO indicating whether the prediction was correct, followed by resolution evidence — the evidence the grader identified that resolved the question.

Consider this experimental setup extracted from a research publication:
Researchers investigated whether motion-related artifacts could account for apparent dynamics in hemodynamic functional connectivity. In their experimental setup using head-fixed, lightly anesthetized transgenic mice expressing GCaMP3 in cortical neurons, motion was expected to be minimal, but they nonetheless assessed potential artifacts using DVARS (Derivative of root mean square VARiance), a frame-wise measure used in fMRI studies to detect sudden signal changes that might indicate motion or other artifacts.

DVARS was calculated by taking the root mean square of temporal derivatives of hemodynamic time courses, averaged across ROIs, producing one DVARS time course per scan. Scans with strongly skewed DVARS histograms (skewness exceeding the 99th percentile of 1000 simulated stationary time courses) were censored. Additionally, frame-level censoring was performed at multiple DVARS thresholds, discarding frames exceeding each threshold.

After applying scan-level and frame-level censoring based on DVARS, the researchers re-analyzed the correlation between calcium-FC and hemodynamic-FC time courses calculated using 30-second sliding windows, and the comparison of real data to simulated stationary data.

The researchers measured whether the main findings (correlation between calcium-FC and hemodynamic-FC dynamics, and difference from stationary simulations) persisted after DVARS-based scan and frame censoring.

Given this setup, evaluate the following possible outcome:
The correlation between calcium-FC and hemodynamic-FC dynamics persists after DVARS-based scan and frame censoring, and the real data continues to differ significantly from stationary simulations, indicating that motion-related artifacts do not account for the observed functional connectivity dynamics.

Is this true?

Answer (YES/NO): YES